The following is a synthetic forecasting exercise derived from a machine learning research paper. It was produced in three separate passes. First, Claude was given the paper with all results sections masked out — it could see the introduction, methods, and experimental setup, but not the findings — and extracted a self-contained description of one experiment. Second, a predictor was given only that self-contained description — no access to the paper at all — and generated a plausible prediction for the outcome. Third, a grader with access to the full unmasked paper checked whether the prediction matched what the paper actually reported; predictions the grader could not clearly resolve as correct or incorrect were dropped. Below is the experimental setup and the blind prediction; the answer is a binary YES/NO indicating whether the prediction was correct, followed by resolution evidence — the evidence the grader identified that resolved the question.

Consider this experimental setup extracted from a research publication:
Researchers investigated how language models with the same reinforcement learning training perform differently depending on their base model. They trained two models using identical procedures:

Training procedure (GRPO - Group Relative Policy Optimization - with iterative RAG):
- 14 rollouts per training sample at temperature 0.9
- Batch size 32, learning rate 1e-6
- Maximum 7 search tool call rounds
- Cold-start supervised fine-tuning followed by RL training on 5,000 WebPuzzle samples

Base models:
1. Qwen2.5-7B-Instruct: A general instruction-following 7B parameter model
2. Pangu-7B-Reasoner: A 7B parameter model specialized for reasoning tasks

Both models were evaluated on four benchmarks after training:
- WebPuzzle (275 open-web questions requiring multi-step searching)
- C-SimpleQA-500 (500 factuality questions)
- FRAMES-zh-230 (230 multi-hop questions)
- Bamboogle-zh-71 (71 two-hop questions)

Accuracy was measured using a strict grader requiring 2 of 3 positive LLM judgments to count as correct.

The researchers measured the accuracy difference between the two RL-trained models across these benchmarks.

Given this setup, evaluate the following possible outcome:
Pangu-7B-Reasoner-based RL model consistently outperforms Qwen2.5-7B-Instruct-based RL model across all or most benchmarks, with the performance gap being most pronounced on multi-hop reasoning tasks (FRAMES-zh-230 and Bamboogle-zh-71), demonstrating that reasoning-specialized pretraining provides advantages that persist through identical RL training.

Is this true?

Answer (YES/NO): YES